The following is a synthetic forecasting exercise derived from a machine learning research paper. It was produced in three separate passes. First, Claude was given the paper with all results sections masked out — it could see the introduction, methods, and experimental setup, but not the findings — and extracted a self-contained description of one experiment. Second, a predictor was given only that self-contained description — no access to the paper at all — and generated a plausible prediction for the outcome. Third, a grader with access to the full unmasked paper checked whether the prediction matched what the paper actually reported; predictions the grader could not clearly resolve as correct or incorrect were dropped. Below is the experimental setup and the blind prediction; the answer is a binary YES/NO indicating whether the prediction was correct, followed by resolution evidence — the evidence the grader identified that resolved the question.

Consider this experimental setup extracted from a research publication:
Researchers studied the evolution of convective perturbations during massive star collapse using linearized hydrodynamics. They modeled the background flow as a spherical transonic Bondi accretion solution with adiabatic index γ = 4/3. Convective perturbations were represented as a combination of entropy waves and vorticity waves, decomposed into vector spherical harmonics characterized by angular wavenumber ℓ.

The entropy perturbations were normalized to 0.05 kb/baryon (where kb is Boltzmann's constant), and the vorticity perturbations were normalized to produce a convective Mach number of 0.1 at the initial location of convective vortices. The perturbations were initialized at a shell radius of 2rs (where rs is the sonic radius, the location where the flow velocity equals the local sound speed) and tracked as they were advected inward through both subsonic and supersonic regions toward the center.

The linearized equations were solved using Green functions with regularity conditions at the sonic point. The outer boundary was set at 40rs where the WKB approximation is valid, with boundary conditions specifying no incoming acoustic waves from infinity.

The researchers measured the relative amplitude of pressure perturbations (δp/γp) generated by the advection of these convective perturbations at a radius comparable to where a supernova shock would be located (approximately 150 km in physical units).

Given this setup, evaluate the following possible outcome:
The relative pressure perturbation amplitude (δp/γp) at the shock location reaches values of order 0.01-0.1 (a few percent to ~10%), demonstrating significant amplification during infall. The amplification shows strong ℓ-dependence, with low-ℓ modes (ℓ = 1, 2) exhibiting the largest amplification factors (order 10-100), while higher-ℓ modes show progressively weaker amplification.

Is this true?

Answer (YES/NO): NO